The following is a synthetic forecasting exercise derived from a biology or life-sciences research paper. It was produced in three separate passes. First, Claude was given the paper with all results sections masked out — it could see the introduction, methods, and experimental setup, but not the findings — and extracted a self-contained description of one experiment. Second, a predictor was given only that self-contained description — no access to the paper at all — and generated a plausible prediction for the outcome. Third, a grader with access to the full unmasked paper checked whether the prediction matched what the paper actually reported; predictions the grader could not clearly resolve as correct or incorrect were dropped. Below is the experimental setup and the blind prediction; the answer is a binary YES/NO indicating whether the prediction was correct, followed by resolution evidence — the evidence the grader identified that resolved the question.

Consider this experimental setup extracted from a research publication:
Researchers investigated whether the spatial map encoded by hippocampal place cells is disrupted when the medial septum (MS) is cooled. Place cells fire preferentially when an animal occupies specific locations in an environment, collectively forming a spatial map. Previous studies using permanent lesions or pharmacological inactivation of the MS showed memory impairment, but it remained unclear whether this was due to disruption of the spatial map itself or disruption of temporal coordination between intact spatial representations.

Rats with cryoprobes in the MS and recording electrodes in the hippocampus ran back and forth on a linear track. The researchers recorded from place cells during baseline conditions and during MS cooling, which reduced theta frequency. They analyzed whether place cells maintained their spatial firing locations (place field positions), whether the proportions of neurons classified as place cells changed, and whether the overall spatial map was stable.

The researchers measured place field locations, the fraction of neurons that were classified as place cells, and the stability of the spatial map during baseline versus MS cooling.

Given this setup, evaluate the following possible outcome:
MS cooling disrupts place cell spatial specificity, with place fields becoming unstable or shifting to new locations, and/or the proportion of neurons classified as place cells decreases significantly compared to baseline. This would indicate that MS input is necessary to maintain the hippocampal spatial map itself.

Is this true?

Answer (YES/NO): NO